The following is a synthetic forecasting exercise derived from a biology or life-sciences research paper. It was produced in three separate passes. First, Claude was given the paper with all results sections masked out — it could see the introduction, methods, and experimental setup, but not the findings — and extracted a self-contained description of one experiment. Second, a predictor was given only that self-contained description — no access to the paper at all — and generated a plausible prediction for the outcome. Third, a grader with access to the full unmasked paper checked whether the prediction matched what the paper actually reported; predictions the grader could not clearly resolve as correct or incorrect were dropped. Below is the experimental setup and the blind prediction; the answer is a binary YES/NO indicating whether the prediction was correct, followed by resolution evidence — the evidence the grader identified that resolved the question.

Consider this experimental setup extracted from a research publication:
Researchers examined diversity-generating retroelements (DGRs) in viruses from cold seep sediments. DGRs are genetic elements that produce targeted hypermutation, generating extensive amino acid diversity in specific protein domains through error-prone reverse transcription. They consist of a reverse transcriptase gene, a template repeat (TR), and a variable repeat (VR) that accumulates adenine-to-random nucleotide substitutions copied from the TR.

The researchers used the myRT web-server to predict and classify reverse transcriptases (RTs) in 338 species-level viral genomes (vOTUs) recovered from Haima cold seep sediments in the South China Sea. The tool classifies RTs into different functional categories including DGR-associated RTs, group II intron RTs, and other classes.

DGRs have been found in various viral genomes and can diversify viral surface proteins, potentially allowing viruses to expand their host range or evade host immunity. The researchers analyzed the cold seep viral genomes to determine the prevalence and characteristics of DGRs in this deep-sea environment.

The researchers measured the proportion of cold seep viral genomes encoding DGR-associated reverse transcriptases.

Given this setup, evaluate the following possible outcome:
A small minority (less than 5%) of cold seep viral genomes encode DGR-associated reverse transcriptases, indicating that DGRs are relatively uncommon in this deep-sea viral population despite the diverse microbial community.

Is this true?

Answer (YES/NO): YES